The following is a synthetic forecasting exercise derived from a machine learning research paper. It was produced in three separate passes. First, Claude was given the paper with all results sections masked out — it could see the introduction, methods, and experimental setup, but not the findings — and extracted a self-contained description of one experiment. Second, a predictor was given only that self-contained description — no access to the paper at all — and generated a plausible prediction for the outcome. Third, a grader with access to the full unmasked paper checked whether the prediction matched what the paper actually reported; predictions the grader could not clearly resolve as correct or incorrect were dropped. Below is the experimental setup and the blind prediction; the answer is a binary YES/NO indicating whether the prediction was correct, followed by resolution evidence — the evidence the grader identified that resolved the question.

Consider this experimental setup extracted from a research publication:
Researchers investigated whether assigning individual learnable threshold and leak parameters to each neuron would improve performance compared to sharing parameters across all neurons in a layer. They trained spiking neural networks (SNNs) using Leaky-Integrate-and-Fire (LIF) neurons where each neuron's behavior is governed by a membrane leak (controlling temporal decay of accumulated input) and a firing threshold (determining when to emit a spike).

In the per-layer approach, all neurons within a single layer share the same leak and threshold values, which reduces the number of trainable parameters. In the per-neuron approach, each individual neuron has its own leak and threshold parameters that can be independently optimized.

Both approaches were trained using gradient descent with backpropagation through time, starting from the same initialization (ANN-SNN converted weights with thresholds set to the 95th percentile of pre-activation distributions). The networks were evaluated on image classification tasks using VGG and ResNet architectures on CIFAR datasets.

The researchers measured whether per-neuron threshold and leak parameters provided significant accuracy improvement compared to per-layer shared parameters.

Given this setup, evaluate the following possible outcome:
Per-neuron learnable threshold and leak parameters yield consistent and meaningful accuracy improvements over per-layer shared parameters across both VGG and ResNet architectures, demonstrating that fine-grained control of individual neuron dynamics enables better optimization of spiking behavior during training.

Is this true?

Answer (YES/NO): NO